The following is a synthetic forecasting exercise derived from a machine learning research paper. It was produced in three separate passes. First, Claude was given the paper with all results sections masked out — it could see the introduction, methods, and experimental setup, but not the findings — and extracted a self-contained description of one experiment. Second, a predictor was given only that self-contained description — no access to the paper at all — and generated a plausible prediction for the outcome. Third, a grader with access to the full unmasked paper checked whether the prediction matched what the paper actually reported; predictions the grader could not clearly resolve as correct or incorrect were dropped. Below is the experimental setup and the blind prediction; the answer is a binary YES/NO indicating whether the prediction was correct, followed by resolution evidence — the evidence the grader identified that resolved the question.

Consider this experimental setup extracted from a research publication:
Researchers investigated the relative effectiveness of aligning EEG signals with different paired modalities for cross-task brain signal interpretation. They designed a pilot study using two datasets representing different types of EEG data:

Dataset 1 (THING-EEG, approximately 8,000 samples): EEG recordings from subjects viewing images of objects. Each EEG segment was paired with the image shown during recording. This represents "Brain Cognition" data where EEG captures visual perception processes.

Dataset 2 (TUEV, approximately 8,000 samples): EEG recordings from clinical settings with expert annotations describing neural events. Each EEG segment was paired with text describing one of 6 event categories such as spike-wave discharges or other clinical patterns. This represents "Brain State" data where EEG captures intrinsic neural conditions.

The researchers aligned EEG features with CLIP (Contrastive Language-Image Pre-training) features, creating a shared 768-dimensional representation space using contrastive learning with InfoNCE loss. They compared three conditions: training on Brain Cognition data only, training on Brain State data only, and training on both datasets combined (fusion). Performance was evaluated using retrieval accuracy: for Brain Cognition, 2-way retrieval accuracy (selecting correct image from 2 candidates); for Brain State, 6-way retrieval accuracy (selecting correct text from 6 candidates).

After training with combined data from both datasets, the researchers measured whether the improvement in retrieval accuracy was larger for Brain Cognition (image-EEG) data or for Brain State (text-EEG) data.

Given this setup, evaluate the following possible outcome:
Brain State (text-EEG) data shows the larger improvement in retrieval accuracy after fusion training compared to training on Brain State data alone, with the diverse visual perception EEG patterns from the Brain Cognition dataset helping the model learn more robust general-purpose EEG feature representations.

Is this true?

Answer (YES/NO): YES